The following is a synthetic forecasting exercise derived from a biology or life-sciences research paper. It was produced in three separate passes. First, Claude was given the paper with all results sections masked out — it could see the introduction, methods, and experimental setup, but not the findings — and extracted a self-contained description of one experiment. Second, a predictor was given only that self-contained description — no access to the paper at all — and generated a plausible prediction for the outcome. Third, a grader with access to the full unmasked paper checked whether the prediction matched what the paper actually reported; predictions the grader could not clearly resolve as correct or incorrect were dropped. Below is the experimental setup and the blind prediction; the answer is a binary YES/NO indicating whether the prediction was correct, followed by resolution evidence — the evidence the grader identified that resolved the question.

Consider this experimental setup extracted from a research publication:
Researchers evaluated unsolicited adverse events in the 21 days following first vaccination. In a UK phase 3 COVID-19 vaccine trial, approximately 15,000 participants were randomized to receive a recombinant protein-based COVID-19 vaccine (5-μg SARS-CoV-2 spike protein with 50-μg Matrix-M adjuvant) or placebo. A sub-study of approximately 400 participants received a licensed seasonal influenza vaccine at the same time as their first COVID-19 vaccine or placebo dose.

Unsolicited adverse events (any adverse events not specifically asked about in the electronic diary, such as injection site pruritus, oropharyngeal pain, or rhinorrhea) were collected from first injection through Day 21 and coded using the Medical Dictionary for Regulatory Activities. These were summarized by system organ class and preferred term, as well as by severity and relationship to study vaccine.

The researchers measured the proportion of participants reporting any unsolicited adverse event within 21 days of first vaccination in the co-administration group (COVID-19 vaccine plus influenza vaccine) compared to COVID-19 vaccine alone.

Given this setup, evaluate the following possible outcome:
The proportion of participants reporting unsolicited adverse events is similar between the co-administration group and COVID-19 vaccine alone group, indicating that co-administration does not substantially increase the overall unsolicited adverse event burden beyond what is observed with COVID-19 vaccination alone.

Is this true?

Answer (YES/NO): YES